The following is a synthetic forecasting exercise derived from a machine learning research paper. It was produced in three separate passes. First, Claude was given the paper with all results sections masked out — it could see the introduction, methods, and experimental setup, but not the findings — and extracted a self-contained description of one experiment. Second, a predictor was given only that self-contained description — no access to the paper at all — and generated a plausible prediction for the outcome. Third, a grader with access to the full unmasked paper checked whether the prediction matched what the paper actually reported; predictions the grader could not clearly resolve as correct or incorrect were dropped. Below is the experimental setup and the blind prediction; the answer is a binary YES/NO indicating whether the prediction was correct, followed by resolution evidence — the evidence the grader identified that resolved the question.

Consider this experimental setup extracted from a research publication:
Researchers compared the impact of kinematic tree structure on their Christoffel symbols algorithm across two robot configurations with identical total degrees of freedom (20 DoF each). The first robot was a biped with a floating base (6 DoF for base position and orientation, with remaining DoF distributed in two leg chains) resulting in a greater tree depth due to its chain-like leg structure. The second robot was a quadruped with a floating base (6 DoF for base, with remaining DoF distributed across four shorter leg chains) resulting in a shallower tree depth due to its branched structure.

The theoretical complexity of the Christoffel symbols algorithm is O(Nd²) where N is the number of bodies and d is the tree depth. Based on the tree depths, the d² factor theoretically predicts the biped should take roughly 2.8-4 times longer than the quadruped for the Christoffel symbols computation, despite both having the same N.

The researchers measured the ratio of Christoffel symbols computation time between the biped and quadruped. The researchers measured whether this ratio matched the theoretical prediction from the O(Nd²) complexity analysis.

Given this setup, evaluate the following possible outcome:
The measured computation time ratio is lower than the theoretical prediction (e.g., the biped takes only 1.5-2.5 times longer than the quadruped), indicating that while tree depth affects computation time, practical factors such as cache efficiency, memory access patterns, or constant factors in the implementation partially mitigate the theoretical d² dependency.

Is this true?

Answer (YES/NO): YES